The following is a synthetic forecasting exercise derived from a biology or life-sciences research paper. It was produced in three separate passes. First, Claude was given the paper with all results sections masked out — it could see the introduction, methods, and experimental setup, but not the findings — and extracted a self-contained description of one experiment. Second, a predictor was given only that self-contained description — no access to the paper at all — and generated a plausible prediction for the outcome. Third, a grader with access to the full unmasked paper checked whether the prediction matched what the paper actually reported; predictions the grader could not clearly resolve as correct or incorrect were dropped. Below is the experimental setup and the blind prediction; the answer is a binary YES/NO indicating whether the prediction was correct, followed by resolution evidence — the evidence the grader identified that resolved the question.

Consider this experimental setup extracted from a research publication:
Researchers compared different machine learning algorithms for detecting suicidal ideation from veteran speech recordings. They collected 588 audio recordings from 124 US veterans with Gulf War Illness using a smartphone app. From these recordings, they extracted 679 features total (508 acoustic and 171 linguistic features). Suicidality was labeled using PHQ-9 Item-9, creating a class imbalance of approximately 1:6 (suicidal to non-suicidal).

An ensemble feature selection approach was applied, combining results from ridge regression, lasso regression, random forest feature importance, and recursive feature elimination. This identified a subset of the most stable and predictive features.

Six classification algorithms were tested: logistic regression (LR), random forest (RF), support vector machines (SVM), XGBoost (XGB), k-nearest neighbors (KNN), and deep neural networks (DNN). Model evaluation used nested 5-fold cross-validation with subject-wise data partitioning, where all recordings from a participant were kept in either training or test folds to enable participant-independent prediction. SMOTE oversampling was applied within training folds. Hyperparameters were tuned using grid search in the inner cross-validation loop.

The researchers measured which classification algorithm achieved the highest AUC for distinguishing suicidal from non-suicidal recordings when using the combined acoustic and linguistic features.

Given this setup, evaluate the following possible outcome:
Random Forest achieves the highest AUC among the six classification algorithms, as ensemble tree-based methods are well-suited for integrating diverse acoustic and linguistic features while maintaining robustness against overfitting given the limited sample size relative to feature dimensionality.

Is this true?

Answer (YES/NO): YES